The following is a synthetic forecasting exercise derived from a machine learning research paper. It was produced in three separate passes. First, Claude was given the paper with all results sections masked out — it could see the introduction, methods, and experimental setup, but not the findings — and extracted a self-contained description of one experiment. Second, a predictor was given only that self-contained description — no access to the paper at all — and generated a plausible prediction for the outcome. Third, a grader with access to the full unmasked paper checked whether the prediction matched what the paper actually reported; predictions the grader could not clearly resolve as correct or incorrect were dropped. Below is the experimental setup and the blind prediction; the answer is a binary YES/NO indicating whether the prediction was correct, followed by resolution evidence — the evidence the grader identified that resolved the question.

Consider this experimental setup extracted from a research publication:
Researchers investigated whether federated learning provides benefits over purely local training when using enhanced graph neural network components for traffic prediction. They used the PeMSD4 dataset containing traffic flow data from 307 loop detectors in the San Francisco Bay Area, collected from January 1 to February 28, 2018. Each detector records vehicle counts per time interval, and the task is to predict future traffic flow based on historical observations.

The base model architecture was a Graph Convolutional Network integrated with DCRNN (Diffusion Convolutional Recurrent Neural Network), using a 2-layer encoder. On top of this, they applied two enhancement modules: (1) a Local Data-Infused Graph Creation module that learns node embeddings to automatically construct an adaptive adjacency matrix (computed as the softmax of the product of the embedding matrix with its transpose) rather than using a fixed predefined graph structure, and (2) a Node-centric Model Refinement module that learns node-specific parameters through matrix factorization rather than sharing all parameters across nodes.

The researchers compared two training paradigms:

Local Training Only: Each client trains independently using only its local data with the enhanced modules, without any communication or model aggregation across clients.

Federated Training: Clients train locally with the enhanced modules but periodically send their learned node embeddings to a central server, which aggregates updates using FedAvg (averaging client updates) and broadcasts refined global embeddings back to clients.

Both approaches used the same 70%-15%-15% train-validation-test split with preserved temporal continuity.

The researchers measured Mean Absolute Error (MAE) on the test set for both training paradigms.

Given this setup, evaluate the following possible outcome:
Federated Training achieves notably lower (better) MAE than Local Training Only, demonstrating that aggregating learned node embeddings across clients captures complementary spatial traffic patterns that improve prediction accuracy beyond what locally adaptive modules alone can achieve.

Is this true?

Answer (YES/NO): YES